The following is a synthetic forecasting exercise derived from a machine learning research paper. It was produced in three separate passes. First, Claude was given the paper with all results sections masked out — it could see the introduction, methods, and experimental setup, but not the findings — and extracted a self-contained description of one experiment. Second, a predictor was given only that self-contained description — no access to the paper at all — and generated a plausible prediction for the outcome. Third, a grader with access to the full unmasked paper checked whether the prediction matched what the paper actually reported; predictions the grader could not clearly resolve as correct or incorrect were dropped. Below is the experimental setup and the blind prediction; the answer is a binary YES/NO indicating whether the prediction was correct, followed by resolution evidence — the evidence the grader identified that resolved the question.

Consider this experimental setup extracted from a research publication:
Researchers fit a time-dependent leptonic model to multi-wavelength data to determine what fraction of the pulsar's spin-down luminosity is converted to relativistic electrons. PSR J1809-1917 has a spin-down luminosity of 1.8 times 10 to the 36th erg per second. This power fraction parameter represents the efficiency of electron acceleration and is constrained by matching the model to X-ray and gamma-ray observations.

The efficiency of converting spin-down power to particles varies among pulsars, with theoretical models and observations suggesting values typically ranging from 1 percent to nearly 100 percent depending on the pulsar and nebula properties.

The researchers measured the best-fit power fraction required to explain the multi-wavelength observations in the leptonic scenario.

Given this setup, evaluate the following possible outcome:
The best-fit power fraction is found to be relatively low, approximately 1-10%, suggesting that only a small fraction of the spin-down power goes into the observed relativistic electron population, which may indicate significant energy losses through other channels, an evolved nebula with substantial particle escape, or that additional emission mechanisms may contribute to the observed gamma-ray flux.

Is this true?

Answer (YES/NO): NO